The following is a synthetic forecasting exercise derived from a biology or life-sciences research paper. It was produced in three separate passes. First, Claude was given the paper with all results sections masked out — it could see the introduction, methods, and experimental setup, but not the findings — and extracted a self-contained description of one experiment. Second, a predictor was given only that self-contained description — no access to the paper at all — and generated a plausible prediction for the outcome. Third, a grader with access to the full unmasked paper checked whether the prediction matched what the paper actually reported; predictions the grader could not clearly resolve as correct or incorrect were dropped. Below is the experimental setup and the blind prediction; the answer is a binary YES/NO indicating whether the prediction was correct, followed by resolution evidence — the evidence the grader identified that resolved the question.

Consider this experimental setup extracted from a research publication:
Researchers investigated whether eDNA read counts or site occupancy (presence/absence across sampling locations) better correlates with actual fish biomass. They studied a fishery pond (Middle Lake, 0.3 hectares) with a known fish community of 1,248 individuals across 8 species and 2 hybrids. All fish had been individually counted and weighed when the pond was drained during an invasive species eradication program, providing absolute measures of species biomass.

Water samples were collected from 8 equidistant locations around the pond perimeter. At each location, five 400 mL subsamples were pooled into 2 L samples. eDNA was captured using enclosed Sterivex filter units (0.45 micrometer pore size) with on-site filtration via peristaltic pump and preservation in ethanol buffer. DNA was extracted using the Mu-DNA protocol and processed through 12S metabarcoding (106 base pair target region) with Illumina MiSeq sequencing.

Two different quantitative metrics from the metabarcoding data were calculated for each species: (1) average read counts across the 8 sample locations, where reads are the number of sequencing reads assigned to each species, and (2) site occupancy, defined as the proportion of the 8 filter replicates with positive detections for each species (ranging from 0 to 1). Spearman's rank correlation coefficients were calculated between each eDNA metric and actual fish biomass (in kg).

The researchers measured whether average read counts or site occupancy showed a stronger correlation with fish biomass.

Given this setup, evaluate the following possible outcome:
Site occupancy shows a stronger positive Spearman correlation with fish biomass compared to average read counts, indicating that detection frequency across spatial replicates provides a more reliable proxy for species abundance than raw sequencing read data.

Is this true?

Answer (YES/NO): NO